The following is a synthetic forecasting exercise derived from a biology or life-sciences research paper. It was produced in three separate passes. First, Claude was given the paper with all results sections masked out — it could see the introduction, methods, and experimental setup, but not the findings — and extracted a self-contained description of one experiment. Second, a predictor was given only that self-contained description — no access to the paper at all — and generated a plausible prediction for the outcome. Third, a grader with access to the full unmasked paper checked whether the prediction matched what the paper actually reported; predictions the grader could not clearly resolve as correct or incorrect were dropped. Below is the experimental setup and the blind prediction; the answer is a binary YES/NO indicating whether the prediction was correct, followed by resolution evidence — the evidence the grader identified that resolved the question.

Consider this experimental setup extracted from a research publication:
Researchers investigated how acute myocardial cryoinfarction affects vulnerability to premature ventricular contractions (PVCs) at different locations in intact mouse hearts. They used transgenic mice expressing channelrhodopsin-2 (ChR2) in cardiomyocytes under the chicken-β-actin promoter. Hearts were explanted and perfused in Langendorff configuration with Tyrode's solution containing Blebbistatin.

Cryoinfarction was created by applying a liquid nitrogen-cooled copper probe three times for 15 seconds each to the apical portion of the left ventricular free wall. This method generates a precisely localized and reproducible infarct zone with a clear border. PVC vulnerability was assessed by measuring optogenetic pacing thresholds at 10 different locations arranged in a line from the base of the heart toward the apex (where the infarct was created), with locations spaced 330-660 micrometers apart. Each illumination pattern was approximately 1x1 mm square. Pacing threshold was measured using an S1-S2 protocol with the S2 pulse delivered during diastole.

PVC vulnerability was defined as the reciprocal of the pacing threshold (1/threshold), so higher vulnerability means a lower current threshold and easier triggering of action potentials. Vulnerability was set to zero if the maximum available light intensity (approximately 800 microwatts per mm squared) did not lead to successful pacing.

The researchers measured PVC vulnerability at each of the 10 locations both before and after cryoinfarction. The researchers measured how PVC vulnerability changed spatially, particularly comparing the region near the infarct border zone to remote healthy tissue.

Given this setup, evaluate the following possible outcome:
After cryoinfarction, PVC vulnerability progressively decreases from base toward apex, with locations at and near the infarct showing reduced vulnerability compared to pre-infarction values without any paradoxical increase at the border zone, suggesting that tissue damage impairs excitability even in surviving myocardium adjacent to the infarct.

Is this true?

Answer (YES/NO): NO